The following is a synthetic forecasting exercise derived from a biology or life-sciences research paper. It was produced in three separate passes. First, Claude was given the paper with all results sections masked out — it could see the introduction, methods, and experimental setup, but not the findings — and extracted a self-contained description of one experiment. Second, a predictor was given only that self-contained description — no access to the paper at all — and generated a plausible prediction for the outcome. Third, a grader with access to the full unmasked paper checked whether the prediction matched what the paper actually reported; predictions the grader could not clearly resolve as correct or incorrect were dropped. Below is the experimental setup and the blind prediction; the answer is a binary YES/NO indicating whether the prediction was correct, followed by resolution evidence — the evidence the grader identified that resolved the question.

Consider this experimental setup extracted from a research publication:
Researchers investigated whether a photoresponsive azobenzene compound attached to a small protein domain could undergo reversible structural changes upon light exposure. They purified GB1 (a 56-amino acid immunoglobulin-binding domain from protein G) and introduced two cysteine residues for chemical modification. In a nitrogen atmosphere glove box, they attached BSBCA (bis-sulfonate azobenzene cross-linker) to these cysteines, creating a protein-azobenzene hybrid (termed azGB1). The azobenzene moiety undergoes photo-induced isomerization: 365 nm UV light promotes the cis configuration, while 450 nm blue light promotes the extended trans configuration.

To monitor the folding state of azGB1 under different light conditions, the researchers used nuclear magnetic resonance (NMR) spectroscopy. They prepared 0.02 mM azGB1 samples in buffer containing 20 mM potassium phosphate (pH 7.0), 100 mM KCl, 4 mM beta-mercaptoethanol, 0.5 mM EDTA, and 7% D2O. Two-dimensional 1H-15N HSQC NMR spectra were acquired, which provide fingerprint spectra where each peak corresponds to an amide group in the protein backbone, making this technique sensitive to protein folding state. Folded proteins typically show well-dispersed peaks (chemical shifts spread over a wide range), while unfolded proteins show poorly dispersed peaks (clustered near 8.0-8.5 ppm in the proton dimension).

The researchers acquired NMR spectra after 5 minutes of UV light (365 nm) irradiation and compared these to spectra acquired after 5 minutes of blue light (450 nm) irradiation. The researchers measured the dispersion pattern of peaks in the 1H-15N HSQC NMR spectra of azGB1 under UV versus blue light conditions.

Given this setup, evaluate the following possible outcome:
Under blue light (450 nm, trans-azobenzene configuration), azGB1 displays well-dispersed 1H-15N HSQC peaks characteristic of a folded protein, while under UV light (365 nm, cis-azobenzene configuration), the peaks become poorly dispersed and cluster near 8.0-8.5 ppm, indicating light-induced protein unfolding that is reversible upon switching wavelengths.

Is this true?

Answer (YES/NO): YES